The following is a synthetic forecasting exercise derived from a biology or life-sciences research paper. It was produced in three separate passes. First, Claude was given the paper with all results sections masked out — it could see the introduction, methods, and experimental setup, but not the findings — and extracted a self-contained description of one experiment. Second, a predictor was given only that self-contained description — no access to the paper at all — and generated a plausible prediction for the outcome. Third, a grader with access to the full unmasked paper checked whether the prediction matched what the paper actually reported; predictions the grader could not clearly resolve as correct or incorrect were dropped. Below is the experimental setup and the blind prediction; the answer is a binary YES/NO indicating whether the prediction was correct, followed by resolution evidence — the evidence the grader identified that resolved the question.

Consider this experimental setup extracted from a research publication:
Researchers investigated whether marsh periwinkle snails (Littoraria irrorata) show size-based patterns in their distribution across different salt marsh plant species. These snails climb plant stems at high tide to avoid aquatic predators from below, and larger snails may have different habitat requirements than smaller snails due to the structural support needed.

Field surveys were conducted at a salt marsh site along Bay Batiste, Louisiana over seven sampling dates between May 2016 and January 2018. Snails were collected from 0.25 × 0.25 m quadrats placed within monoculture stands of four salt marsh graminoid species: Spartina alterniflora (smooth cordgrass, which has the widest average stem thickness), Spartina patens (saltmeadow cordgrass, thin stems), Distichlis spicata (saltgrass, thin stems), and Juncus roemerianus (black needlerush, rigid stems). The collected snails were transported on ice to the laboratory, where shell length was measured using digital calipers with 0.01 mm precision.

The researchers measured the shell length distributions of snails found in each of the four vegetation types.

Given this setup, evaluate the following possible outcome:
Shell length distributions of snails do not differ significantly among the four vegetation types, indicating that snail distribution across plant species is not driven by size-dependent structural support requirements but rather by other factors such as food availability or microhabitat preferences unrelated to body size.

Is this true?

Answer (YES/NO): NO